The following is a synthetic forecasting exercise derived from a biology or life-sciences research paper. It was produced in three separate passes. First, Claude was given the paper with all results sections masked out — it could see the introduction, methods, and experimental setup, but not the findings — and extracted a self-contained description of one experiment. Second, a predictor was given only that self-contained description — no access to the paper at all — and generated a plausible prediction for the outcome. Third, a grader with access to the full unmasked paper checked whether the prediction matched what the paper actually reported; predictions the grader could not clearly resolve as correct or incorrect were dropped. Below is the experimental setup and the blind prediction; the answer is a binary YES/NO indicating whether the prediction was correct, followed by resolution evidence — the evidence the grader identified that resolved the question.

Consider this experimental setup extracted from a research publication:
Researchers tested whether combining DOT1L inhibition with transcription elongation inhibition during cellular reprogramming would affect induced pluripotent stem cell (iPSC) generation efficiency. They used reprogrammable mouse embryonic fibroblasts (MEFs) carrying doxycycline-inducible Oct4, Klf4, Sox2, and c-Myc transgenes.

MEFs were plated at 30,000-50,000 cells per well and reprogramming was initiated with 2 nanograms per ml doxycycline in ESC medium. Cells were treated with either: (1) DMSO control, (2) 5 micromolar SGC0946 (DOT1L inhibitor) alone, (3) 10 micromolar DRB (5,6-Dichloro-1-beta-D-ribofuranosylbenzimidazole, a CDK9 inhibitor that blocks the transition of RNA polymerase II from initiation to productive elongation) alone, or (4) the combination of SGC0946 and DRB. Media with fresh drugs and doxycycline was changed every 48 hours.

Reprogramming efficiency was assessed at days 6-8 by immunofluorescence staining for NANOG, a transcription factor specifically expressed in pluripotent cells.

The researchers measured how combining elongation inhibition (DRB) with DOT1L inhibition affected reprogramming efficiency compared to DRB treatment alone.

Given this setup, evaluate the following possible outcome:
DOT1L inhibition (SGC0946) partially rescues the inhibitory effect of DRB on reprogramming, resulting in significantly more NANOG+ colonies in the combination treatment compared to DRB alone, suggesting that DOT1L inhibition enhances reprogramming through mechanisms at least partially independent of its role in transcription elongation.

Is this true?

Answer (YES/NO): NO